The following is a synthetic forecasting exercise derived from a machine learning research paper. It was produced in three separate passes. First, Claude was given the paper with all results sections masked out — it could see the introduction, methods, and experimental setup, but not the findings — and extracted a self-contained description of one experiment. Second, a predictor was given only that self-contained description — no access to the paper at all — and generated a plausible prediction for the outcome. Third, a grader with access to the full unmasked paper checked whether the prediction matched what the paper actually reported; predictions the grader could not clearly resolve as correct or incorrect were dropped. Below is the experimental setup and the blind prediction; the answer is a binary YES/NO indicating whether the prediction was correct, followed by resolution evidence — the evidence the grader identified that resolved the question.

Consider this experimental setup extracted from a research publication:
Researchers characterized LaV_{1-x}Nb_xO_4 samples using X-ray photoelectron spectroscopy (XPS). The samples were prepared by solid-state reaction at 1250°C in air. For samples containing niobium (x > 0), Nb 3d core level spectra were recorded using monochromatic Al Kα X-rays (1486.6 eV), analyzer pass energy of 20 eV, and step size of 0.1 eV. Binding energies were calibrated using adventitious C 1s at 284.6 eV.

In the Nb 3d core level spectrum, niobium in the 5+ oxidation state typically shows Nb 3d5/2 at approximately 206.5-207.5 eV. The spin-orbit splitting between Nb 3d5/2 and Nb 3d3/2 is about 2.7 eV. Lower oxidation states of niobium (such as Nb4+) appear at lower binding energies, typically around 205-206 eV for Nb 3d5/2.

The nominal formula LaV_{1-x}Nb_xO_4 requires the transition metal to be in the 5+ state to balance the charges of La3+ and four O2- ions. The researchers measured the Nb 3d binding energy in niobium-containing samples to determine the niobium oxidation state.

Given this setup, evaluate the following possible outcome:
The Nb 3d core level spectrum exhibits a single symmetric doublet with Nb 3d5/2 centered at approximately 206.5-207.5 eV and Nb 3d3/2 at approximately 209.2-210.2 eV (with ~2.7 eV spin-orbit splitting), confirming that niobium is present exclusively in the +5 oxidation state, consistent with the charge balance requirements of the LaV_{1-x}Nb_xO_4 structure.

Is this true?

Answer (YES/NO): NO